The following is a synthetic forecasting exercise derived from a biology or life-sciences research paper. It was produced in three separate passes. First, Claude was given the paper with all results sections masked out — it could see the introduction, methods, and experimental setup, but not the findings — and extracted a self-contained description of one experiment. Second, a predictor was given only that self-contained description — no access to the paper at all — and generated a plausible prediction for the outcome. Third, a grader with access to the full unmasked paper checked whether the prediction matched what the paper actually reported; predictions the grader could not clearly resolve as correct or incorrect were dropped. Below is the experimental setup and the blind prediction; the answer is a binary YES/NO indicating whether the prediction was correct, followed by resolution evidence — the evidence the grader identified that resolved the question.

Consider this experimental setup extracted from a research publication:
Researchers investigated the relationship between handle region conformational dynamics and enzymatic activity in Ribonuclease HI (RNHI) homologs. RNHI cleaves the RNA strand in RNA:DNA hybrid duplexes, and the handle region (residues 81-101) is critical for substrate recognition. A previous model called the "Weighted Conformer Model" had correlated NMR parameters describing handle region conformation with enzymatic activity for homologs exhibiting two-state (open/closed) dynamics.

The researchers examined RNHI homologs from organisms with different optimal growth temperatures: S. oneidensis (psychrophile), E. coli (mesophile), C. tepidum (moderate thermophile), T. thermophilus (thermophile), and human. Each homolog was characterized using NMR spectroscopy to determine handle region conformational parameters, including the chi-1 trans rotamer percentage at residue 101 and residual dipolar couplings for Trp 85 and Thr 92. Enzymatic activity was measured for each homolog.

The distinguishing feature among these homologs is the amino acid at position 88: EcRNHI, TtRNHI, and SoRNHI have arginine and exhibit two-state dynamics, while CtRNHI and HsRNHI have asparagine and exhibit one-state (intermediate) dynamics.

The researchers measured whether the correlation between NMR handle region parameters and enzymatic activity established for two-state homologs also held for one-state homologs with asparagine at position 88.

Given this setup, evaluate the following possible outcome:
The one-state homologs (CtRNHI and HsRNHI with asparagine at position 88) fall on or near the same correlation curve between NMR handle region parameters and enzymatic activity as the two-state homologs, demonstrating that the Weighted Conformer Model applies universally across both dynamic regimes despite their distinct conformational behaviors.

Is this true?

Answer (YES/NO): NO